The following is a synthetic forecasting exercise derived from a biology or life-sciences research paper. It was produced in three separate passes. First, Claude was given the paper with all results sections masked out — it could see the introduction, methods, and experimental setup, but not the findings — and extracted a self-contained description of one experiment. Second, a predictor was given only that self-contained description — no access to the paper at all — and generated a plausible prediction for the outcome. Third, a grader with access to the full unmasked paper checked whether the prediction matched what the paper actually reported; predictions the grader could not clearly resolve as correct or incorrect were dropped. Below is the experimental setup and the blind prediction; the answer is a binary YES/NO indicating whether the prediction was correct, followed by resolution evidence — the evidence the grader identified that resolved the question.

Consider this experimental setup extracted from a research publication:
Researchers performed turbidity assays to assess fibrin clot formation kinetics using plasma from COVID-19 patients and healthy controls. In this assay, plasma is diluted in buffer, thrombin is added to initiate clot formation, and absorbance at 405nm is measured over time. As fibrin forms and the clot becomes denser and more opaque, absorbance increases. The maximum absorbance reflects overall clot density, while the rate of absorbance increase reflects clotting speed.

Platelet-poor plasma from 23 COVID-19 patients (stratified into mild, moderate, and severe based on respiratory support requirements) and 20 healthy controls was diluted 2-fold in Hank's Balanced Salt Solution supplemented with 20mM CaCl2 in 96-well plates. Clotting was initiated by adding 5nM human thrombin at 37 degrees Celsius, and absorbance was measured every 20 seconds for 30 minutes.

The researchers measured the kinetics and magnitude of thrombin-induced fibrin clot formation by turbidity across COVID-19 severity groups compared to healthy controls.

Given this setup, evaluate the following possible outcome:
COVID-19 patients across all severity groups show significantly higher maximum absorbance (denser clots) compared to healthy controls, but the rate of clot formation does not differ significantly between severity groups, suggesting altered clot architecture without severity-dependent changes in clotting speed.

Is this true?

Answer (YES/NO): NO